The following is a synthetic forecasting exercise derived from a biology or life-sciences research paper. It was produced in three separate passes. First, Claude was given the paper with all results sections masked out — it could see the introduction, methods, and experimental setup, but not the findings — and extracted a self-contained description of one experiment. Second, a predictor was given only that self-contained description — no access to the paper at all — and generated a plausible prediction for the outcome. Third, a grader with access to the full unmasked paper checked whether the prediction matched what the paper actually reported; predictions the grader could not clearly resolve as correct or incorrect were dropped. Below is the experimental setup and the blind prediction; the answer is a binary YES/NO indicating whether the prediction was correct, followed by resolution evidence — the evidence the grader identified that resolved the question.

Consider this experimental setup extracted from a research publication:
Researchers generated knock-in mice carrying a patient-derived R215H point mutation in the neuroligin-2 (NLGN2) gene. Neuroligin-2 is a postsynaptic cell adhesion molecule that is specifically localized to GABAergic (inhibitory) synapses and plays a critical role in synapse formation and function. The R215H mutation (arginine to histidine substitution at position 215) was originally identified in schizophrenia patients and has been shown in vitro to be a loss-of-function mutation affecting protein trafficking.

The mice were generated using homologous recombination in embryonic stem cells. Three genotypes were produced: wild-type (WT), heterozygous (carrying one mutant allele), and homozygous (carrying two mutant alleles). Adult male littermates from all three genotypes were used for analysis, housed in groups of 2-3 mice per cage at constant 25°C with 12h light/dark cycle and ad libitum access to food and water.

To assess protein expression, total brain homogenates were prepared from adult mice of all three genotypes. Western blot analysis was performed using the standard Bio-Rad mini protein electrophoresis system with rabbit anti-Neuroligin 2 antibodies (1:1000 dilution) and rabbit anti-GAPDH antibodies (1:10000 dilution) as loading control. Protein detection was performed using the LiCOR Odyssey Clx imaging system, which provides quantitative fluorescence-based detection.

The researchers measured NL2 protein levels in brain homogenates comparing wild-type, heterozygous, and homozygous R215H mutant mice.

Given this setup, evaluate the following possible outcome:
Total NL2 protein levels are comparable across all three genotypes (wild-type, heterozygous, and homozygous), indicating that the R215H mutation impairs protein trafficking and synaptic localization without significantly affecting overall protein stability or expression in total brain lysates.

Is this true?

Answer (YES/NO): NO